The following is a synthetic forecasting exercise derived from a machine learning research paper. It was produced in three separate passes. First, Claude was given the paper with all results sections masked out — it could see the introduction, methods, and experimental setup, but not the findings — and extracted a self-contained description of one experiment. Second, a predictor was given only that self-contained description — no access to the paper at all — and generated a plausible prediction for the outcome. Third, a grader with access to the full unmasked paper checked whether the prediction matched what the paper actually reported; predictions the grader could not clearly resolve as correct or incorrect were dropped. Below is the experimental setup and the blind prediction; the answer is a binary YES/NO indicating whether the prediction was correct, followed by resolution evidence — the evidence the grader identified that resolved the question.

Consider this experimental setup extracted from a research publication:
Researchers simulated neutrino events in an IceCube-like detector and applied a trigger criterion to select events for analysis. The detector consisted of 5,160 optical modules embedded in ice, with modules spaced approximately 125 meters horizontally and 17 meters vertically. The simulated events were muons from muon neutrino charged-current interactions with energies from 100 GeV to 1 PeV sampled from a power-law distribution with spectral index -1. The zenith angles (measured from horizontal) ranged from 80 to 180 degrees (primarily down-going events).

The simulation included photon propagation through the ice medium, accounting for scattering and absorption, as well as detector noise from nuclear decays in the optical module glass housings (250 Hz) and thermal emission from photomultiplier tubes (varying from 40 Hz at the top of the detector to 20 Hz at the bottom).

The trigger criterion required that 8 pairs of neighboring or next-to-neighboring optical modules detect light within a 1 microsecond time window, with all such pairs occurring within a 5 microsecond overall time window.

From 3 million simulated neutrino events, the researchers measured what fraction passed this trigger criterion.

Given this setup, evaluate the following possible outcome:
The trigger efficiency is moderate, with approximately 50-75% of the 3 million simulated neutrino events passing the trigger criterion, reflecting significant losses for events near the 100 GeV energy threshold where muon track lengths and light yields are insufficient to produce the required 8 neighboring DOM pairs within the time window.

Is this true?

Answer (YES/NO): NO